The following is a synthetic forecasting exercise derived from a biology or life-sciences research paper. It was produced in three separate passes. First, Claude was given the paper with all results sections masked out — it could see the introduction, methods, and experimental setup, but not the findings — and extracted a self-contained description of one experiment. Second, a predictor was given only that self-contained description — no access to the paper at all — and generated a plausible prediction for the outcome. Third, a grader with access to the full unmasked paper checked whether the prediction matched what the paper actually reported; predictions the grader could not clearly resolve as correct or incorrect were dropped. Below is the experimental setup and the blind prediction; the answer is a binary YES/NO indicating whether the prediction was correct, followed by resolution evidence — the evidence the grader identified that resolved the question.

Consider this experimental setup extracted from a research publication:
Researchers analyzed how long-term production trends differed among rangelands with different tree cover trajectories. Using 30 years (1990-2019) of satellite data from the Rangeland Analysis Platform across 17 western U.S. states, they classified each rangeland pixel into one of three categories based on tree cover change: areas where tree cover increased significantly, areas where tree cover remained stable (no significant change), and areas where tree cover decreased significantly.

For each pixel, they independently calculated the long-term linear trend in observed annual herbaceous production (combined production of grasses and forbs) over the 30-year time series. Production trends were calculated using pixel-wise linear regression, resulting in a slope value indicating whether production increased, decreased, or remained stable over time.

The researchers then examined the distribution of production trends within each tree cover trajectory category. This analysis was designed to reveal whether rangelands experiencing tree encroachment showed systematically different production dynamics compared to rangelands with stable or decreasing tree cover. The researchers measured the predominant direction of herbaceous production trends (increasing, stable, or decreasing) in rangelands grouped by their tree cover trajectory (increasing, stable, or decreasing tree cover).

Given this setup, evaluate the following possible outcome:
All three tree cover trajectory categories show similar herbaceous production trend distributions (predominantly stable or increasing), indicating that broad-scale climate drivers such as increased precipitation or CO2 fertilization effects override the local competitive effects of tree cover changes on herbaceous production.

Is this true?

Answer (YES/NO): NO